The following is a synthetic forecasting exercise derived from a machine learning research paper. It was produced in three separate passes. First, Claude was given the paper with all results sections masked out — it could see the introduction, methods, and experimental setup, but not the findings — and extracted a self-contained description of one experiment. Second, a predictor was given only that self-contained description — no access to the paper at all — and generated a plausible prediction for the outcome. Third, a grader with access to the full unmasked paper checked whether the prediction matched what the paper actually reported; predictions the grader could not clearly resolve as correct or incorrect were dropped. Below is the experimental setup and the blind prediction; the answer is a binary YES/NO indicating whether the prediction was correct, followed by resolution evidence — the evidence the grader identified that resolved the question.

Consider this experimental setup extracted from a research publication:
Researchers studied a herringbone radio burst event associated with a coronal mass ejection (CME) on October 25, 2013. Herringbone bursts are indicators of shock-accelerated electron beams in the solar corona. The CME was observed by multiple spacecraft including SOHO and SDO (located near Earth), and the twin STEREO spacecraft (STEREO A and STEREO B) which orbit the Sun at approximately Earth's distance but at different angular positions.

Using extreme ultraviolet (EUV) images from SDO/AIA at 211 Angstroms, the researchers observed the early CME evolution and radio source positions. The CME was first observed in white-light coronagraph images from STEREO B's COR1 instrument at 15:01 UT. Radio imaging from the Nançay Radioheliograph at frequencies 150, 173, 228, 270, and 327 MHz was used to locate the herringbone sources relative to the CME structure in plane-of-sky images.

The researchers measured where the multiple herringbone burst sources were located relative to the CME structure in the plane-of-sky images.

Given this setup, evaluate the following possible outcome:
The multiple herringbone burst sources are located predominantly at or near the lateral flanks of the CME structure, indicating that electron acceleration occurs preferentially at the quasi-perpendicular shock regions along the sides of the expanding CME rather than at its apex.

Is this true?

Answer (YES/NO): YES